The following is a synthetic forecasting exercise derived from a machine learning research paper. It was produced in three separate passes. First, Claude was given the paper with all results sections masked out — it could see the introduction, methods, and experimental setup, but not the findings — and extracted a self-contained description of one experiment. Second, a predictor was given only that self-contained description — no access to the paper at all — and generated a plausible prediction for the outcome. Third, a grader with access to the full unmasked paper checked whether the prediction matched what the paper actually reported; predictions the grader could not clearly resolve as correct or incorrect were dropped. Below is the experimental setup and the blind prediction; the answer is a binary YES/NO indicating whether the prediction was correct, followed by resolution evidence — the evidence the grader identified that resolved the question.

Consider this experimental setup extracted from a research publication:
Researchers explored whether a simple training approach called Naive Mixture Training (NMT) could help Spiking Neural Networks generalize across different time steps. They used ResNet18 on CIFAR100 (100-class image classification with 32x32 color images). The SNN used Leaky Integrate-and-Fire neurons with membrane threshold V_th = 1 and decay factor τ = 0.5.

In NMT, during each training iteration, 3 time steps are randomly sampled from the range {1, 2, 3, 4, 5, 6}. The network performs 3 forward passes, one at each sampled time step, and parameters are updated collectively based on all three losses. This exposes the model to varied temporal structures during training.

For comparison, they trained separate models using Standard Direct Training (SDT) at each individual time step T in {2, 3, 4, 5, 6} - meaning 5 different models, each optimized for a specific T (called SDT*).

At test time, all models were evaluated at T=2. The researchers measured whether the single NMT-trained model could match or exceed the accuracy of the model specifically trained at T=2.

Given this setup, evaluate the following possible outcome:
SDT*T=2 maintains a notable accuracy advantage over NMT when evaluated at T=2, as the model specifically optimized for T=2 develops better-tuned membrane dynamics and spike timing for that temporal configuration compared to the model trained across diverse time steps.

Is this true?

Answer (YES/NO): NO